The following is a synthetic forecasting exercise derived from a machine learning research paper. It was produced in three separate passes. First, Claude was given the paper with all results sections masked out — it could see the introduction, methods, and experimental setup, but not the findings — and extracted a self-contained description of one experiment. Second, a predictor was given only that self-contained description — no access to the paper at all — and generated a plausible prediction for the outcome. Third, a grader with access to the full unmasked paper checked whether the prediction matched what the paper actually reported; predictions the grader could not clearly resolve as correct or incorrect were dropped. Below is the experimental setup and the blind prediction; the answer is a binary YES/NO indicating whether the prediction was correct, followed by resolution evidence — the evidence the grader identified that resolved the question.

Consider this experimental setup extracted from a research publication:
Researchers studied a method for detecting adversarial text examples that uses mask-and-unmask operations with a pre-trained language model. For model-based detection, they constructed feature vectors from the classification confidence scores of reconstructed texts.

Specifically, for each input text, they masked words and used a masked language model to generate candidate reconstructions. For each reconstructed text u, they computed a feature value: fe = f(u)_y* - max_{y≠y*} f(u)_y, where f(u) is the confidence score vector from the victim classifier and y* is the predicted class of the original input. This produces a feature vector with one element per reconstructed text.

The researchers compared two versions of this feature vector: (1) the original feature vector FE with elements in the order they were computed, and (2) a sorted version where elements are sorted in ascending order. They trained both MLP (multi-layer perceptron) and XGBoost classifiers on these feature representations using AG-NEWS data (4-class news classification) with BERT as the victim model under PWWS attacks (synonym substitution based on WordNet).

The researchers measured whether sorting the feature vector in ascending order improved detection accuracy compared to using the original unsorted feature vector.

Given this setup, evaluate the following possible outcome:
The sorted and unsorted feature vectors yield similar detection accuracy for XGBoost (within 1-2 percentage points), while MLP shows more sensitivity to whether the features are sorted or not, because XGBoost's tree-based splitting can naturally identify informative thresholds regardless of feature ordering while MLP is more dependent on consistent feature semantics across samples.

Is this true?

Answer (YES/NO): NO